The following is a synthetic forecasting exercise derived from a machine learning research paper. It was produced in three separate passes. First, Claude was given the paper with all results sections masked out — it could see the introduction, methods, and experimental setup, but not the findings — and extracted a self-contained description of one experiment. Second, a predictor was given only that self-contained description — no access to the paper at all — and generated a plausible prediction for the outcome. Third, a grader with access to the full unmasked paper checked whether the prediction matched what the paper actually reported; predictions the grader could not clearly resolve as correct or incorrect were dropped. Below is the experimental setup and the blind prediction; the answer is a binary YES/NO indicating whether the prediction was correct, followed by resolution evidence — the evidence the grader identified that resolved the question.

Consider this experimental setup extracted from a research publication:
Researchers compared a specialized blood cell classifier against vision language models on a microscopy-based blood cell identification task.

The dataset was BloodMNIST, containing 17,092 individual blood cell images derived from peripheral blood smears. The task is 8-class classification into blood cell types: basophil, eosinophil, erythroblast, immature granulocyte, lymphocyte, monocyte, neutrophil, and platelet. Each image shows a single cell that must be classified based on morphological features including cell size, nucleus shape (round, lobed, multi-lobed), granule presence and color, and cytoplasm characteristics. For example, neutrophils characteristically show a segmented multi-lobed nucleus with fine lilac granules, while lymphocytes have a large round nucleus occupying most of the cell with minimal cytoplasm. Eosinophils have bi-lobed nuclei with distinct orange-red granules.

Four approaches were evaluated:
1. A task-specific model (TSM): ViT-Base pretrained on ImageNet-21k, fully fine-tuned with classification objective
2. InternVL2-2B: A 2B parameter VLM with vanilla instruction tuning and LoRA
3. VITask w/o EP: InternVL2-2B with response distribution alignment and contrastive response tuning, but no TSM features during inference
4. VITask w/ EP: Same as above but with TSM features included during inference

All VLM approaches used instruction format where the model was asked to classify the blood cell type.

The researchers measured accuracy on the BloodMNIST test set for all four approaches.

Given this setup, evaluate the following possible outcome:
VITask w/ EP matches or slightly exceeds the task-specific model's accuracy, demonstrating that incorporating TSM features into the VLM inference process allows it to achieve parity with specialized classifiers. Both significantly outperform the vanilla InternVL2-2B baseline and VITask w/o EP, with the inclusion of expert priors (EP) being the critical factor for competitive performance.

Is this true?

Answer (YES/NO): NO